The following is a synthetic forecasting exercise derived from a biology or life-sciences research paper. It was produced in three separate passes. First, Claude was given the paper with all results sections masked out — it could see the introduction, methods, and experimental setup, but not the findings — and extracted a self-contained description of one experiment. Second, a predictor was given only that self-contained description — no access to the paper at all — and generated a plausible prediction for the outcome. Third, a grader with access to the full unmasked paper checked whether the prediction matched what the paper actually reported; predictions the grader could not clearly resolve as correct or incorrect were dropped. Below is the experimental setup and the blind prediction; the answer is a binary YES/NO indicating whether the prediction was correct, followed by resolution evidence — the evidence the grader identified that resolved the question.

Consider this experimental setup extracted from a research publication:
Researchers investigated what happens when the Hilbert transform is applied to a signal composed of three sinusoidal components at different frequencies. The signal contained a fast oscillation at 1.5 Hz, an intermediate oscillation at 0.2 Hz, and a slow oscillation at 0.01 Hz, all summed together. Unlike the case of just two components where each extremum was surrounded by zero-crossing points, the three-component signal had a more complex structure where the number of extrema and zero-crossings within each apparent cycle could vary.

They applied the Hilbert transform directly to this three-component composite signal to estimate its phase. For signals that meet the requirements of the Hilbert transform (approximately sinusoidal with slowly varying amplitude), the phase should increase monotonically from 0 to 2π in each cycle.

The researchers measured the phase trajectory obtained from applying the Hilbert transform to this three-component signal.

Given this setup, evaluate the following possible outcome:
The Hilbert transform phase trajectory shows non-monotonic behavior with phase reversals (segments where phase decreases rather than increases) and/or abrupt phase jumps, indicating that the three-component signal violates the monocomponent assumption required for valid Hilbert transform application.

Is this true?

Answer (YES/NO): YES